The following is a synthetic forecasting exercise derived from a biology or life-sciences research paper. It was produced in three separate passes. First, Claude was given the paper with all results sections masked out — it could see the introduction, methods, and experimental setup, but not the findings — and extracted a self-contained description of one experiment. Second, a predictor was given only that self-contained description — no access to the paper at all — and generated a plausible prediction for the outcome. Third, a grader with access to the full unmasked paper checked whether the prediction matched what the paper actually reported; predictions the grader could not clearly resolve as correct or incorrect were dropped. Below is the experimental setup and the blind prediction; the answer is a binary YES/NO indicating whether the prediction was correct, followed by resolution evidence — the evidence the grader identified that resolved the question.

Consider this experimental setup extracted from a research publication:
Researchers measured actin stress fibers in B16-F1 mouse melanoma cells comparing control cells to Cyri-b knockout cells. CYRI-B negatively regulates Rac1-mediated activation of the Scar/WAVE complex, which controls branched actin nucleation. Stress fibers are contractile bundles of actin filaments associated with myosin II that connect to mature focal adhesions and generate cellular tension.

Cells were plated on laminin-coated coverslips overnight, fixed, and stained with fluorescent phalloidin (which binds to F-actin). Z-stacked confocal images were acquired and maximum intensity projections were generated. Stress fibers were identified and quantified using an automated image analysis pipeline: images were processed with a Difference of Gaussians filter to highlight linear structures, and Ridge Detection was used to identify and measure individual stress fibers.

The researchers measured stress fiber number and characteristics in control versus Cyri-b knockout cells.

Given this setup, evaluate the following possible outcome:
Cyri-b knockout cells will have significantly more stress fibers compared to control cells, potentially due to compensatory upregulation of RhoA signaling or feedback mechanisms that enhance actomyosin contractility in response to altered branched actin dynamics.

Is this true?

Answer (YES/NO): NO